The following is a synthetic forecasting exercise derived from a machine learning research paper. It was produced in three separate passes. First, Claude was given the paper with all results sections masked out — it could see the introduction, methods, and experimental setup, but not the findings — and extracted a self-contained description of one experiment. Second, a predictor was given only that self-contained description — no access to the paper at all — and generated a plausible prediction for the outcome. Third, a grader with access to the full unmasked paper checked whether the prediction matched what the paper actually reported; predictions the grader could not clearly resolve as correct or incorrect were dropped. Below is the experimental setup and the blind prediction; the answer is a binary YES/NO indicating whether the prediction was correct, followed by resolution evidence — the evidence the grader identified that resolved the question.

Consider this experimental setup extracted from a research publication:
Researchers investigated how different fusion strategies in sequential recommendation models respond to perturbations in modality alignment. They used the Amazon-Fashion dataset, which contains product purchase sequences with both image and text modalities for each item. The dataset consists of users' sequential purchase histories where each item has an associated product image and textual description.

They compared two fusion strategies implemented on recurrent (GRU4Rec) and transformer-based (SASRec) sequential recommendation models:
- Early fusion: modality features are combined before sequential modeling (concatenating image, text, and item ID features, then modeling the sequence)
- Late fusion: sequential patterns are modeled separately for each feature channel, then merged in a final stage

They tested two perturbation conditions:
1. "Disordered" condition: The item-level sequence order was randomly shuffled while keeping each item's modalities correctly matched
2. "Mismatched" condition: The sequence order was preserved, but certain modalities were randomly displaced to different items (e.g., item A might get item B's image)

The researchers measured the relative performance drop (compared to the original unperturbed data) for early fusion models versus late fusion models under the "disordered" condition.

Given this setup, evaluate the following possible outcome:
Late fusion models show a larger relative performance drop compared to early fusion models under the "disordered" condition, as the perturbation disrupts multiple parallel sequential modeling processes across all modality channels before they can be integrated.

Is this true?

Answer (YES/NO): YES